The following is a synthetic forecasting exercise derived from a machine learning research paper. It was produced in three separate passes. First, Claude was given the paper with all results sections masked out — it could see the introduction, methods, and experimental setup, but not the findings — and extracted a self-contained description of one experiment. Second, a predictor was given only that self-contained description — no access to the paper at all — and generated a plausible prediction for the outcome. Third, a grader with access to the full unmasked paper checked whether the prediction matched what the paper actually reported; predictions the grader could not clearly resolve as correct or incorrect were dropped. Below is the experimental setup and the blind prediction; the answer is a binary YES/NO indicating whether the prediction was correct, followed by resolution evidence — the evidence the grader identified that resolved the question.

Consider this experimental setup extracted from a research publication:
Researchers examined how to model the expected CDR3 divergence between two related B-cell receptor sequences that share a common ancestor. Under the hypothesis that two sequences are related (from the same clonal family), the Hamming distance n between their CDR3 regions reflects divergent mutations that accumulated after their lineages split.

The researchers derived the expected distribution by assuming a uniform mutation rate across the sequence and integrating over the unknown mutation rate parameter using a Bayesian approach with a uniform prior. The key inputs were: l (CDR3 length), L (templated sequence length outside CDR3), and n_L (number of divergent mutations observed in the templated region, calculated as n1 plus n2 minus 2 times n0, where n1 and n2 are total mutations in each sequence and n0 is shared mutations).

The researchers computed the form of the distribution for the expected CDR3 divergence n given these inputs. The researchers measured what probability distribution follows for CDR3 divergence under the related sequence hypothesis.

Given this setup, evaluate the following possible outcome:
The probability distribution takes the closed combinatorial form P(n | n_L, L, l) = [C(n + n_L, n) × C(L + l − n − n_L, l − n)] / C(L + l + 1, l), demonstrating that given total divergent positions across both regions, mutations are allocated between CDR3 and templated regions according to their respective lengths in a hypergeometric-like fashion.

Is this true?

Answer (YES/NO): NO